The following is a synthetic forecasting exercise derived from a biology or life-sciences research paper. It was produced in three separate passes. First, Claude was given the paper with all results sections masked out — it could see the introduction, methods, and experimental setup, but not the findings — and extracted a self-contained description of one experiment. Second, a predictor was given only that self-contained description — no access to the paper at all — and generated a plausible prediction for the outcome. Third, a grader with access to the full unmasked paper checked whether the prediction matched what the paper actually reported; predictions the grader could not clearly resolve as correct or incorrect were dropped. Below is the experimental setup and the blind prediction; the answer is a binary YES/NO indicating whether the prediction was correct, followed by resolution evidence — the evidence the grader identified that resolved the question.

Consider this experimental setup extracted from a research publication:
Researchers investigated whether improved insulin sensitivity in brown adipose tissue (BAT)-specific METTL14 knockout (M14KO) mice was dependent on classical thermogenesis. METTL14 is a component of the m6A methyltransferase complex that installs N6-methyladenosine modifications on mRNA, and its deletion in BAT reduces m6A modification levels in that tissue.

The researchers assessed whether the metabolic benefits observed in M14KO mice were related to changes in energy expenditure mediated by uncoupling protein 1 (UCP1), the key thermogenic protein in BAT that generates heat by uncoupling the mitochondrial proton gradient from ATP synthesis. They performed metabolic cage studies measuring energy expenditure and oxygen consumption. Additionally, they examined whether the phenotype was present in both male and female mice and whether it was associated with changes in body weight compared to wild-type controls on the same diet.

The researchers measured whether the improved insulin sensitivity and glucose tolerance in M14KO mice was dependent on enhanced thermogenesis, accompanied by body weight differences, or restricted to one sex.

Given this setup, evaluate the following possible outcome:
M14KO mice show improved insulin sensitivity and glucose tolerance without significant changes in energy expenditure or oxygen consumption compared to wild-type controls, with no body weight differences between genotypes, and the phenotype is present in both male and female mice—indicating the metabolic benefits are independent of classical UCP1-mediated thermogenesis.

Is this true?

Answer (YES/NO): YES